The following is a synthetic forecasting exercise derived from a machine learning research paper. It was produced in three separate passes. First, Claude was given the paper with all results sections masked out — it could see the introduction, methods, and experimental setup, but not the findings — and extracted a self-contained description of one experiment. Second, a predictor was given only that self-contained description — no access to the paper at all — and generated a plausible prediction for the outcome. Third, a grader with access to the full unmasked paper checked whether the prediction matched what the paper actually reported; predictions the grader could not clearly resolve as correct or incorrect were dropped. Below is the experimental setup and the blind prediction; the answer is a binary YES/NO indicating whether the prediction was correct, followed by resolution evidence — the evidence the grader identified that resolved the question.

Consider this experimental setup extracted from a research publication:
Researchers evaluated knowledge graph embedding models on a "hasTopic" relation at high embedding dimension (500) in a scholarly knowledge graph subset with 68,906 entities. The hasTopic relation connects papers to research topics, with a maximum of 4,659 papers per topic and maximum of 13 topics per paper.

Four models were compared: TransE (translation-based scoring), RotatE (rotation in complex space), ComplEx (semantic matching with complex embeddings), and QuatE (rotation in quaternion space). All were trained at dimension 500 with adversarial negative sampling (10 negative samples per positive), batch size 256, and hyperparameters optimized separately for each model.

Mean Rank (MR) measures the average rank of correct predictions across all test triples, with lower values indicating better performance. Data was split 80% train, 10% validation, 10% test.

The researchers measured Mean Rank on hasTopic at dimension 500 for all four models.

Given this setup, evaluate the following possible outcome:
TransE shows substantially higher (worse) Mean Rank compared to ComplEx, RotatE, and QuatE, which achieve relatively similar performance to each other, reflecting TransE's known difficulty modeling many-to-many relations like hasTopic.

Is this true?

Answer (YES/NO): NO